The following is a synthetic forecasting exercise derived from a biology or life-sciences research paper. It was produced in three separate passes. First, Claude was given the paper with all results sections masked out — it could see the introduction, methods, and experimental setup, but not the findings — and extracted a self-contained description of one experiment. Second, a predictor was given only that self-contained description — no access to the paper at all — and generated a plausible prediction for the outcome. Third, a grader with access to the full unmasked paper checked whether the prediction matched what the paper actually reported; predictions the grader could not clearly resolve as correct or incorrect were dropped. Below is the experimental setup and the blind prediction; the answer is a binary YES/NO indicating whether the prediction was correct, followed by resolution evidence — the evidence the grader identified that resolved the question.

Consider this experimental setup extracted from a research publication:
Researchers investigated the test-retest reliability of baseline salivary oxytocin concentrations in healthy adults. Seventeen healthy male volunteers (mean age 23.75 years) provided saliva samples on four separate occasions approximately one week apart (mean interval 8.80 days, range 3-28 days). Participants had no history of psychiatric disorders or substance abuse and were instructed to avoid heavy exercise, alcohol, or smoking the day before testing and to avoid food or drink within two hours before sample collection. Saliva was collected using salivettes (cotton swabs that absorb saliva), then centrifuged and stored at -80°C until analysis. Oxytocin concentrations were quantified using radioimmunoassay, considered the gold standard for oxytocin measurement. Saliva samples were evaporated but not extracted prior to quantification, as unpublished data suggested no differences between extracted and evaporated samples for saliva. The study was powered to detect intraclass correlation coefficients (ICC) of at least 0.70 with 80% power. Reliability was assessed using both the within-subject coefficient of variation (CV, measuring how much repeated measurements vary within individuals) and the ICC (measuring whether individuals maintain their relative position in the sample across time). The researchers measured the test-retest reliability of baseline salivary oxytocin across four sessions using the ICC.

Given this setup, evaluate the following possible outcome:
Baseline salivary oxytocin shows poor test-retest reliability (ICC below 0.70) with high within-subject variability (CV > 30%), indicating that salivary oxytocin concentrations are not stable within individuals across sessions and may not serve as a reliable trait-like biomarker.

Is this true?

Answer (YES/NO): YES